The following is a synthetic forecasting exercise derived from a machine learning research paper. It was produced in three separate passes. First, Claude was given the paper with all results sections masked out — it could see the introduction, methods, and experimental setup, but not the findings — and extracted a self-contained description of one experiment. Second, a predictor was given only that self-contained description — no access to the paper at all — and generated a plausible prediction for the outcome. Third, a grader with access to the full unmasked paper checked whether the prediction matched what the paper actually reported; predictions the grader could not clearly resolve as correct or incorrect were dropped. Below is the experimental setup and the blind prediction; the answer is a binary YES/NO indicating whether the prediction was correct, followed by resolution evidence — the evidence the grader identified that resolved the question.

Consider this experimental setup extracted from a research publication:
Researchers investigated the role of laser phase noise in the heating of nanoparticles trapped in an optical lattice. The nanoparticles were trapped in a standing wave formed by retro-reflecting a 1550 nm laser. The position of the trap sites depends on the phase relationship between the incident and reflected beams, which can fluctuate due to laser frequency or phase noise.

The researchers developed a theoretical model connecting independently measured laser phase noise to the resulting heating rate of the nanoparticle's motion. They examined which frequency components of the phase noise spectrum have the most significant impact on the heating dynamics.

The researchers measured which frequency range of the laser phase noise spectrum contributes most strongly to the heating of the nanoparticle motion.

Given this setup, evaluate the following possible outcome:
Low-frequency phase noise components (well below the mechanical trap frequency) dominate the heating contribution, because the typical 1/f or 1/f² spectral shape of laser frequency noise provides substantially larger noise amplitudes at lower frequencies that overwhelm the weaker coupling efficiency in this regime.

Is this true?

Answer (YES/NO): NO